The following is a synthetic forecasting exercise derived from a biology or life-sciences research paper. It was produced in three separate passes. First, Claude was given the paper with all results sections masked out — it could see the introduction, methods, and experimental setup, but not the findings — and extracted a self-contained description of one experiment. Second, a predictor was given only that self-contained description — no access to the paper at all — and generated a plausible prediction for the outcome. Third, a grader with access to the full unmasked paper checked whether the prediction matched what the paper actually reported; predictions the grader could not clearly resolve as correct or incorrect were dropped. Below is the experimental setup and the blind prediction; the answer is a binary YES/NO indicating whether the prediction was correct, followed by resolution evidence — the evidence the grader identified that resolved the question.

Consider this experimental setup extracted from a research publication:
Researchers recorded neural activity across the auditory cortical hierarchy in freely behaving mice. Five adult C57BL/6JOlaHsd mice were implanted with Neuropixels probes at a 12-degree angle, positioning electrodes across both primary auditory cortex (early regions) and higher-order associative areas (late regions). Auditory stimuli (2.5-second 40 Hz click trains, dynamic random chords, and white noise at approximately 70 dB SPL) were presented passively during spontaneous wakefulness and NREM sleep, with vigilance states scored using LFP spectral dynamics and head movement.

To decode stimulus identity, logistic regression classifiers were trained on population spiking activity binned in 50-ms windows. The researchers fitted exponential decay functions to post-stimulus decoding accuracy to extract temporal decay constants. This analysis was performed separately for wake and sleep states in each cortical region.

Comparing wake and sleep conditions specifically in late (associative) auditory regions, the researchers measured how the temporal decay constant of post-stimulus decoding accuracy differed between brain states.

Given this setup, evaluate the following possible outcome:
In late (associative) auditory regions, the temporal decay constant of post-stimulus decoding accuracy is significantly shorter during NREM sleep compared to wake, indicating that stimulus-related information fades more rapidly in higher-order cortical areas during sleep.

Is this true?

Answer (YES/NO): NO